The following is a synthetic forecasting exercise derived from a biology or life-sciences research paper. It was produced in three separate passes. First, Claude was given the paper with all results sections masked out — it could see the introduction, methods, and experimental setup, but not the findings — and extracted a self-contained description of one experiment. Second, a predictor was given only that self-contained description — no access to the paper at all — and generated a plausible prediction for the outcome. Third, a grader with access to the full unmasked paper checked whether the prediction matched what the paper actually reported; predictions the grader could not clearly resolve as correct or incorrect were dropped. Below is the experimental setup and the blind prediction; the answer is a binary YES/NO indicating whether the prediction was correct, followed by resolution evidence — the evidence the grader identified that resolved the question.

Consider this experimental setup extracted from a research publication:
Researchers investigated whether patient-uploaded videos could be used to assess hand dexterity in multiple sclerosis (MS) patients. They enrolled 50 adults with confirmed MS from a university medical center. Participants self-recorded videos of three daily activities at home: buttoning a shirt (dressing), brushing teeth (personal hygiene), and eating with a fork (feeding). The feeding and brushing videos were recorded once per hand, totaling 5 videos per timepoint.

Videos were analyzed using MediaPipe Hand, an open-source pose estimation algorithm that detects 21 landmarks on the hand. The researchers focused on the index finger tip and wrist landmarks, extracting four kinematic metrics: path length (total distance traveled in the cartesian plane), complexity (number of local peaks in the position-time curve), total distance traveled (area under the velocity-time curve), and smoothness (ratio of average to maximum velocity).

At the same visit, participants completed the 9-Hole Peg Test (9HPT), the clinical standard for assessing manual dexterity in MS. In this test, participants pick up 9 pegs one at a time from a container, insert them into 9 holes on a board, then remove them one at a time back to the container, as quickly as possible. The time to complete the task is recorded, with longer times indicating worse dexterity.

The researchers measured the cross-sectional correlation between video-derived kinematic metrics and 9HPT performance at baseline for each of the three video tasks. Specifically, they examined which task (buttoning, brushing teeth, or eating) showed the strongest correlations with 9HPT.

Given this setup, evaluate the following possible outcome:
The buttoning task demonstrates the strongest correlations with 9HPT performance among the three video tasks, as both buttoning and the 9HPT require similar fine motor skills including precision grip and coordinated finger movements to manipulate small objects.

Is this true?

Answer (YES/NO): YES